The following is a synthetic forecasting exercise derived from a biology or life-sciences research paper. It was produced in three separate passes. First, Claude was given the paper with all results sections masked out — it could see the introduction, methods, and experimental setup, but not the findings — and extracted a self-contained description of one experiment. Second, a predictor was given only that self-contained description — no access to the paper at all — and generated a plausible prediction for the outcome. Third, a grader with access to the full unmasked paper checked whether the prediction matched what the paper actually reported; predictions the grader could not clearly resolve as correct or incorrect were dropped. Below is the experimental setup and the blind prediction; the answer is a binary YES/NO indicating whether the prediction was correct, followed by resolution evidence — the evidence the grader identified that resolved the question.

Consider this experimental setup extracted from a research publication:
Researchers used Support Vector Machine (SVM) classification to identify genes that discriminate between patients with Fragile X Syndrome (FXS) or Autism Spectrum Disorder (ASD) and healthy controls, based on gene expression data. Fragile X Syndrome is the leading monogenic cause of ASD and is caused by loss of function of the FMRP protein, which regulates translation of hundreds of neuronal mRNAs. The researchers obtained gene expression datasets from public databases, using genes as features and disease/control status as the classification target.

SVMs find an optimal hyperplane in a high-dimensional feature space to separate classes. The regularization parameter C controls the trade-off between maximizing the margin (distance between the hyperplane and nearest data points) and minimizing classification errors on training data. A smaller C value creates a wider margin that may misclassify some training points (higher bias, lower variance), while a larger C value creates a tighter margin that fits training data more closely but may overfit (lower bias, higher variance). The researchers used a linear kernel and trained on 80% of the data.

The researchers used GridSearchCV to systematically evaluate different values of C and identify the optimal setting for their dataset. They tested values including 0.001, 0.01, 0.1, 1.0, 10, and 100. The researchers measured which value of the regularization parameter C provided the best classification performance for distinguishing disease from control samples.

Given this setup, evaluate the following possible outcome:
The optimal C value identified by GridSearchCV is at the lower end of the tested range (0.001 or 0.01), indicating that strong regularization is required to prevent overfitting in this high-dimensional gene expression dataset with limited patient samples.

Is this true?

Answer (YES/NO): NO